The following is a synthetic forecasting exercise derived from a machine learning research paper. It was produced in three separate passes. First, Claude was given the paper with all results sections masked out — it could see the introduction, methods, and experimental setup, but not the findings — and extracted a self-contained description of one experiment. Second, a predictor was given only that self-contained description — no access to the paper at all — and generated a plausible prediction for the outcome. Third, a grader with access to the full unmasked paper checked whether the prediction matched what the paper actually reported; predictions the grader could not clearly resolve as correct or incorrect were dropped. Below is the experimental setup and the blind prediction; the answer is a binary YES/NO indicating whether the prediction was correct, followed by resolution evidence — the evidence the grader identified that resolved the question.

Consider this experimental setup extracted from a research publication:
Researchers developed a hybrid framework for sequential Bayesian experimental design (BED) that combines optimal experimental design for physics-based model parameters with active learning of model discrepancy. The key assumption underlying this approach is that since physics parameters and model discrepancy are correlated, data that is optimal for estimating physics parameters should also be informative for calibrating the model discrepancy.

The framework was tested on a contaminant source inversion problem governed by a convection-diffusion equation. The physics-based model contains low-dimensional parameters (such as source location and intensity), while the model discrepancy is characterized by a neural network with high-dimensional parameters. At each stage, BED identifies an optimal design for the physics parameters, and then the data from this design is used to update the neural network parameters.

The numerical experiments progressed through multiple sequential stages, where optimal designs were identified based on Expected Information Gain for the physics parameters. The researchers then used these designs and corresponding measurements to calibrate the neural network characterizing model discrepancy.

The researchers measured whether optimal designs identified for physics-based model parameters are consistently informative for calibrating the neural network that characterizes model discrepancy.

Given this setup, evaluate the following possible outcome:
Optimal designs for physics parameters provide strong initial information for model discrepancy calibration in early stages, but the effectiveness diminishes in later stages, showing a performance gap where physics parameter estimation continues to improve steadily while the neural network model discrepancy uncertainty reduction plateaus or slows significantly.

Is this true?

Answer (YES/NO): NO